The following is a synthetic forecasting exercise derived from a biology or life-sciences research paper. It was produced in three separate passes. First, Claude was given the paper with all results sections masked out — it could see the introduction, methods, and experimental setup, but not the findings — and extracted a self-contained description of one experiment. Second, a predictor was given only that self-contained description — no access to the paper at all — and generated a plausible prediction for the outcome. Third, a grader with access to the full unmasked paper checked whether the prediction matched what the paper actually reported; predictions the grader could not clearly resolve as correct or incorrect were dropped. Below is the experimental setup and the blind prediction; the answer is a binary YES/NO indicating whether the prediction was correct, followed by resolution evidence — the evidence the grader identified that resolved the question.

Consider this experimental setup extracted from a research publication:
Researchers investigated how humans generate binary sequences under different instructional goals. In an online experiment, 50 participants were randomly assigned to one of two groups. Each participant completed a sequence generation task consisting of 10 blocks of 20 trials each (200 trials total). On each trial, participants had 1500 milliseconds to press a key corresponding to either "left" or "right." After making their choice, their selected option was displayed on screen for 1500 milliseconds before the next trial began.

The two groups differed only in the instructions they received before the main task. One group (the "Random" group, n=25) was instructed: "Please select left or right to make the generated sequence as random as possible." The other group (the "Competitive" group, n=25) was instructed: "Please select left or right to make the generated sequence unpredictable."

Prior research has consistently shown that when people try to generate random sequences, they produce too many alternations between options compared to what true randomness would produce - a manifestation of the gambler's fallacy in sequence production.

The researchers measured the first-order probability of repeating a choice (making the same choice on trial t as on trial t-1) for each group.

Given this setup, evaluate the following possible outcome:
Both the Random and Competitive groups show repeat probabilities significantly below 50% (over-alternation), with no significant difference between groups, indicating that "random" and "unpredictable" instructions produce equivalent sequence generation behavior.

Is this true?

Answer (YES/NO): NO